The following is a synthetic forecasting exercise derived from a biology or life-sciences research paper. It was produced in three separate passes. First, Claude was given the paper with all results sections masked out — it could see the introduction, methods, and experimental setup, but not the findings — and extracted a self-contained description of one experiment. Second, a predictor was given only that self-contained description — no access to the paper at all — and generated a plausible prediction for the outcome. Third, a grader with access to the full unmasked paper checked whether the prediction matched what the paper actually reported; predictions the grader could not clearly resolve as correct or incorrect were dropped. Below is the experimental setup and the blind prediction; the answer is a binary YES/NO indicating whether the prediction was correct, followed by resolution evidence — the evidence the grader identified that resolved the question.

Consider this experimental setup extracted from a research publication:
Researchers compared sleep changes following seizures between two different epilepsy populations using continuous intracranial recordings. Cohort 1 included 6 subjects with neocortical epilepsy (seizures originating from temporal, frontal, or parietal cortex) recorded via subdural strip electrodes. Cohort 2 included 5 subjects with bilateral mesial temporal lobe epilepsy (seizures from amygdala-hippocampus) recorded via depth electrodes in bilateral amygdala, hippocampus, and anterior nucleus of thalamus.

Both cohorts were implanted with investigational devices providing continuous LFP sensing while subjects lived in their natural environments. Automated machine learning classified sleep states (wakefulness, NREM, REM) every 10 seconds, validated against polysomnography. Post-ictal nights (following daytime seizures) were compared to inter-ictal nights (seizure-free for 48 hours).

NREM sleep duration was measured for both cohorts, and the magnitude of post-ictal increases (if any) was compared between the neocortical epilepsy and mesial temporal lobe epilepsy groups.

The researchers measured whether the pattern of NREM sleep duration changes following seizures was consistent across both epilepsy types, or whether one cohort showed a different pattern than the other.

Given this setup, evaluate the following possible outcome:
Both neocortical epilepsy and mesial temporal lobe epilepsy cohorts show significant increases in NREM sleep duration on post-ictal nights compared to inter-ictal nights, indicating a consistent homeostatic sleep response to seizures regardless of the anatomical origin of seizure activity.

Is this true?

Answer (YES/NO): NO